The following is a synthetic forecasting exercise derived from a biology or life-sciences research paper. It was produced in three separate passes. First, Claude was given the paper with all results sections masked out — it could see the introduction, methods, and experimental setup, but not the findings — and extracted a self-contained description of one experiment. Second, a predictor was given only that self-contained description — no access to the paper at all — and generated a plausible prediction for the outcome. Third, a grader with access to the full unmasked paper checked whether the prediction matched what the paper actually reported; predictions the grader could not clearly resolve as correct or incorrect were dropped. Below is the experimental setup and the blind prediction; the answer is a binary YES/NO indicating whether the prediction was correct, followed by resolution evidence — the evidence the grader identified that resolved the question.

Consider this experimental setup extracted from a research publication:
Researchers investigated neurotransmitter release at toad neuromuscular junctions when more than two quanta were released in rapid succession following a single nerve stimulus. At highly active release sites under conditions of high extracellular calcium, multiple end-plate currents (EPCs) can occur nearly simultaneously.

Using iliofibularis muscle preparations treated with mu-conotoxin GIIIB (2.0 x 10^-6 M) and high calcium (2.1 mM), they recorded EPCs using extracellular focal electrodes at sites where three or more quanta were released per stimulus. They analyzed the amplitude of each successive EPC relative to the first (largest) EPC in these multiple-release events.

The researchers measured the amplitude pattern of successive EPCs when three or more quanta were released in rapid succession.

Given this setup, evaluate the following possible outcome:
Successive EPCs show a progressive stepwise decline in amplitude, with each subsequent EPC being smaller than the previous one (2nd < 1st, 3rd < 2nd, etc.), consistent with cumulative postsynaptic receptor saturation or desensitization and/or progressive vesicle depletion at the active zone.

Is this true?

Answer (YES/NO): NO